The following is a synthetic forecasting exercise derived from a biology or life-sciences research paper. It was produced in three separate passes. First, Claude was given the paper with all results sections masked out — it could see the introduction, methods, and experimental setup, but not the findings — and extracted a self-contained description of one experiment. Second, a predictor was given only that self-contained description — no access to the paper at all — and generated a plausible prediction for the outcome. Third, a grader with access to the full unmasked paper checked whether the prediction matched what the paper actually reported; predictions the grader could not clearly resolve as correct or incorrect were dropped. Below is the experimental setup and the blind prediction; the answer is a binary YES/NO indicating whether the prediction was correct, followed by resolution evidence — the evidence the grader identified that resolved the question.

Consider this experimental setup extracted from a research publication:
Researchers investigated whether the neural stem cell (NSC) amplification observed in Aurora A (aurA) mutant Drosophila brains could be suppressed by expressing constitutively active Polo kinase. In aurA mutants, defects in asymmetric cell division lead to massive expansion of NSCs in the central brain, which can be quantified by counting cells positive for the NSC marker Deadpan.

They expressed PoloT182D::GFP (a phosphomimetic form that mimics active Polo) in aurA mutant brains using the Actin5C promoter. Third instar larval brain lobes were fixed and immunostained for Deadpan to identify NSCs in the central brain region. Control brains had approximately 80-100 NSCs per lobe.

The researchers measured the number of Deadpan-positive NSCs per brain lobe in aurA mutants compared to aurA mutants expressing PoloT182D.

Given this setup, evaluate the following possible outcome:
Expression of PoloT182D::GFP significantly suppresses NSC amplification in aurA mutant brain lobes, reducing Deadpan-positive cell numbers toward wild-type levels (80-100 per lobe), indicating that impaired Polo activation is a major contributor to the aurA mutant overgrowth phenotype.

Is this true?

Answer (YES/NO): NO